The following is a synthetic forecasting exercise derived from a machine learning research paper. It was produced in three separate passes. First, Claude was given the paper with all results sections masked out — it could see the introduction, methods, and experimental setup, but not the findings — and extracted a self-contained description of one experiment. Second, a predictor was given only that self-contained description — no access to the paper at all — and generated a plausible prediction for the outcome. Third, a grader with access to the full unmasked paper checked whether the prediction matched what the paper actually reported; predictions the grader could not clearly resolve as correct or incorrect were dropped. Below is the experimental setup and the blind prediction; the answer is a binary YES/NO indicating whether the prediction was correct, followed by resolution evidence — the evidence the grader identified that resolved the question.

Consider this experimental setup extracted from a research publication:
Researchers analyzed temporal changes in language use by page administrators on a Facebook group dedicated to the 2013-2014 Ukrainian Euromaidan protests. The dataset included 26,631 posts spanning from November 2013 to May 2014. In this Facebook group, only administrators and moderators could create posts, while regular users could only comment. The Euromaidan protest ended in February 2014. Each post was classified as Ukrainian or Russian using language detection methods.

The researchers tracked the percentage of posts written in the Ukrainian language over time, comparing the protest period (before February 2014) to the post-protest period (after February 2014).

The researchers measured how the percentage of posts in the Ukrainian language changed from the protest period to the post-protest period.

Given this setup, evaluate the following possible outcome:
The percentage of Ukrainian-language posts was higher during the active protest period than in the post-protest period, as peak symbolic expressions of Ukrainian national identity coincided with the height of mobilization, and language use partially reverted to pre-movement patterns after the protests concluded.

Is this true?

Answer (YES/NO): YES